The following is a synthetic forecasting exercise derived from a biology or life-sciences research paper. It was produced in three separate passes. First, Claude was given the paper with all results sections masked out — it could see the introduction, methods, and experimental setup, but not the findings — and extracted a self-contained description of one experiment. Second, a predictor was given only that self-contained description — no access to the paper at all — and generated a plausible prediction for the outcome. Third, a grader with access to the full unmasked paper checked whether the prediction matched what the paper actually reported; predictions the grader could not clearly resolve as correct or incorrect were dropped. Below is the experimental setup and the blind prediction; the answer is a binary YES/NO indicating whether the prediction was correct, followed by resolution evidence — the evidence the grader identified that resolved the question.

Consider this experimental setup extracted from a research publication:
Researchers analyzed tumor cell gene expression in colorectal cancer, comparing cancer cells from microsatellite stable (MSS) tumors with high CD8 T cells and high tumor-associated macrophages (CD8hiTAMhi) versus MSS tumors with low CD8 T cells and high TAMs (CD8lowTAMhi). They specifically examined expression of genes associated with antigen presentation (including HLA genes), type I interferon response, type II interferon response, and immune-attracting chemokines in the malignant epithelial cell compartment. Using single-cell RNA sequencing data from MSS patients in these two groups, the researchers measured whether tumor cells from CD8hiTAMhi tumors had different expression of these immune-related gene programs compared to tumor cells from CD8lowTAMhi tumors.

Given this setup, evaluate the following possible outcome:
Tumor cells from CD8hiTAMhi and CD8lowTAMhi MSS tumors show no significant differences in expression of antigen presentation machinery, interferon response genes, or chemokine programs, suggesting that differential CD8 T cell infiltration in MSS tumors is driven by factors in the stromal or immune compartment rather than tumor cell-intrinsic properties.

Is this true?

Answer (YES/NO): NO